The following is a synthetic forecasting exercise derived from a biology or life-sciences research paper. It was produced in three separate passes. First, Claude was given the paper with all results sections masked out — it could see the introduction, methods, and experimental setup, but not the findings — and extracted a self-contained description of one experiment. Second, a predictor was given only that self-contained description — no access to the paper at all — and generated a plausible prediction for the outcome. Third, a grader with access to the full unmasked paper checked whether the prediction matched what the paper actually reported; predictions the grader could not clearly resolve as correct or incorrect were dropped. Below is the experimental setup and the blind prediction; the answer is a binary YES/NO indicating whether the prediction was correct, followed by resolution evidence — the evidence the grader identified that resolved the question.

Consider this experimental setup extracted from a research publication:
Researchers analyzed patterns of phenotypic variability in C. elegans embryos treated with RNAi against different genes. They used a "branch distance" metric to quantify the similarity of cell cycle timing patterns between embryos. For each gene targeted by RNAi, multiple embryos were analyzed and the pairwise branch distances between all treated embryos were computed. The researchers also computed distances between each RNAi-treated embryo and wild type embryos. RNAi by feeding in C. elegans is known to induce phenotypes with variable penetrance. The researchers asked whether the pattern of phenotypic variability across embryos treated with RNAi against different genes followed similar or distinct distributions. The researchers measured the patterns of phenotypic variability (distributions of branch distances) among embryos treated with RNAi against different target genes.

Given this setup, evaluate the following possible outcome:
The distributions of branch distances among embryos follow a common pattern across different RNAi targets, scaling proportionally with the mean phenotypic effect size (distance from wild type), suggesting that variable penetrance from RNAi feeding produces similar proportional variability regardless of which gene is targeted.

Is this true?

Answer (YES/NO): NO